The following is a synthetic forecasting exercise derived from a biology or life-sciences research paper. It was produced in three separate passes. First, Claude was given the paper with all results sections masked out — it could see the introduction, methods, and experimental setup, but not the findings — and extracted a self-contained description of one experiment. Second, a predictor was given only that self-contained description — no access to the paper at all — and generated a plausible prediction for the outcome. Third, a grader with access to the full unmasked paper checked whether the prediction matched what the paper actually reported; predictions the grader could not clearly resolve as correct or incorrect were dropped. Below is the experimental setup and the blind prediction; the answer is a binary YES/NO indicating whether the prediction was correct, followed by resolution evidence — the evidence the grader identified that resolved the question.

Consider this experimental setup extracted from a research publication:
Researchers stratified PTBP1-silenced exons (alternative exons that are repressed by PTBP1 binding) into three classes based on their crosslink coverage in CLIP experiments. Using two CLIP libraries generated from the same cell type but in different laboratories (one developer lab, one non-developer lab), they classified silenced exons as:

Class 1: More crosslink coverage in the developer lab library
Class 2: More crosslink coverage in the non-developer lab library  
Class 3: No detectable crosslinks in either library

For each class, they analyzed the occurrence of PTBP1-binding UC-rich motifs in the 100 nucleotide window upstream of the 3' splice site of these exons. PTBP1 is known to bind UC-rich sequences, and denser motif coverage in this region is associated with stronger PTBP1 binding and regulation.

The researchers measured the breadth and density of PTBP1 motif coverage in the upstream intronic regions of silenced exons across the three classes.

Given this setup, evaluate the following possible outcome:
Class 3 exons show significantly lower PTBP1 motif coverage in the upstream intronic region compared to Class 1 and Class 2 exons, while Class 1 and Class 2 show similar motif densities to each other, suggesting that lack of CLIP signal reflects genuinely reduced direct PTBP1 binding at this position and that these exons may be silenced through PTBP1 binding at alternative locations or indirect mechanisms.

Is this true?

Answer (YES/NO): NO